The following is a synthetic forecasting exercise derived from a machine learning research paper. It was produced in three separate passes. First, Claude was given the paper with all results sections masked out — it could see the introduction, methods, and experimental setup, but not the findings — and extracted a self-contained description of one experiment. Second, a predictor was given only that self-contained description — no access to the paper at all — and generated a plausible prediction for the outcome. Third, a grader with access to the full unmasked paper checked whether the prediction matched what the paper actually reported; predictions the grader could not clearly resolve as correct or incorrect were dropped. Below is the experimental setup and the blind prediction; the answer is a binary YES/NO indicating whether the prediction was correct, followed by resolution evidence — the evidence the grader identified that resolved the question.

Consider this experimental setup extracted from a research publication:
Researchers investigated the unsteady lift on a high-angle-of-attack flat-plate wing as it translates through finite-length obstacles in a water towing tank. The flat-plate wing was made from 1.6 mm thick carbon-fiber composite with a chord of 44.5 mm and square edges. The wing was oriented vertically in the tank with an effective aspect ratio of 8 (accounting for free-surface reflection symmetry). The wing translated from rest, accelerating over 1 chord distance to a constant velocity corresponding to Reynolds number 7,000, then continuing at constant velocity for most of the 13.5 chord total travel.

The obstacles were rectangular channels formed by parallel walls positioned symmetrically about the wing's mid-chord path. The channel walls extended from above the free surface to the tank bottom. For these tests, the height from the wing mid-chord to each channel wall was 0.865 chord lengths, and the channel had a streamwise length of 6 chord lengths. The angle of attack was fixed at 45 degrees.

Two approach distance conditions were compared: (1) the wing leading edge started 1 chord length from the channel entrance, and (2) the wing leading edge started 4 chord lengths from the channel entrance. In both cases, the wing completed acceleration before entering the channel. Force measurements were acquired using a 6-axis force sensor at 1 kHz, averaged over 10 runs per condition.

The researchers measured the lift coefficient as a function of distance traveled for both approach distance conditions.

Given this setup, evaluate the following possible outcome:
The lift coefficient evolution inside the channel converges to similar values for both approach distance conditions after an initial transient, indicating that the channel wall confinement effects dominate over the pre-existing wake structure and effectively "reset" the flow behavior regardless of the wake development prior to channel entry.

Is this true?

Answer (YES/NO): NO